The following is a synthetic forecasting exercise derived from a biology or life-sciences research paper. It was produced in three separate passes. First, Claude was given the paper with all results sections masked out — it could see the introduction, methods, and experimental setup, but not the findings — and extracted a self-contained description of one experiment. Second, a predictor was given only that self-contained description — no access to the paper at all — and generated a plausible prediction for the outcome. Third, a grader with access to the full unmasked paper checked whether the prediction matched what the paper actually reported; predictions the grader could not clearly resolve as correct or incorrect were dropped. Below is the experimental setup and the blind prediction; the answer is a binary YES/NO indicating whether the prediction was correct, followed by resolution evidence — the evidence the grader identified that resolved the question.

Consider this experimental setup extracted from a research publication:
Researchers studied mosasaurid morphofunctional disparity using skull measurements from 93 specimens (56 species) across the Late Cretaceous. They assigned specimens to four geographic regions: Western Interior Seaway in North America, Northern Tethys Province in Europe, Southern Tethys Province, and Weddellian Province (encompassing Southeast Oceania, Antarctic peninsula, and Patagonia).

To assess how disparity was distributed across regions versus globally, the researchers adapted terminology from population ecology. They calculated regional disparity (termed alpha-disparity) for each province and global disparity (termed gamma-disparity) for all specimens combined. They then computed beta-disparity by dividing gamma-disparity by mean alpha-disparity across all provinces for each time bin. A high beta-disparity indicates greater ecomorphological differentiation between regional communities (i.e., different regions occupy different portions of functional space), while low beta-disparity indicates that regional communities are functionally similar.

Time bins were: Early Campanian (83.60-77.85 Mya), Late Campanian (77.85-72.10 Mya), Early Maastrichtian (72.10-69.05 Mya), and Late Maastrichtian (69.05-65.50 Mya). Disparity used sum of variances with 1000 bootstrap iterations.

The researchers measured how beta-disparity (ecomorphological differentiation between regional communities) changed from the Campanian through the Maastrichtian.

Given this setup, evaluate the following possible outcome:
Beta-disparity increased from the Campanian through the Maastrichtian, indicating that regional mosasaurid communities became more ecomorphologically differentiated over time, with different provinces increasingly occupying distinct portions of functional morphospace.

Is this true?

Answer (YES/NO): YES